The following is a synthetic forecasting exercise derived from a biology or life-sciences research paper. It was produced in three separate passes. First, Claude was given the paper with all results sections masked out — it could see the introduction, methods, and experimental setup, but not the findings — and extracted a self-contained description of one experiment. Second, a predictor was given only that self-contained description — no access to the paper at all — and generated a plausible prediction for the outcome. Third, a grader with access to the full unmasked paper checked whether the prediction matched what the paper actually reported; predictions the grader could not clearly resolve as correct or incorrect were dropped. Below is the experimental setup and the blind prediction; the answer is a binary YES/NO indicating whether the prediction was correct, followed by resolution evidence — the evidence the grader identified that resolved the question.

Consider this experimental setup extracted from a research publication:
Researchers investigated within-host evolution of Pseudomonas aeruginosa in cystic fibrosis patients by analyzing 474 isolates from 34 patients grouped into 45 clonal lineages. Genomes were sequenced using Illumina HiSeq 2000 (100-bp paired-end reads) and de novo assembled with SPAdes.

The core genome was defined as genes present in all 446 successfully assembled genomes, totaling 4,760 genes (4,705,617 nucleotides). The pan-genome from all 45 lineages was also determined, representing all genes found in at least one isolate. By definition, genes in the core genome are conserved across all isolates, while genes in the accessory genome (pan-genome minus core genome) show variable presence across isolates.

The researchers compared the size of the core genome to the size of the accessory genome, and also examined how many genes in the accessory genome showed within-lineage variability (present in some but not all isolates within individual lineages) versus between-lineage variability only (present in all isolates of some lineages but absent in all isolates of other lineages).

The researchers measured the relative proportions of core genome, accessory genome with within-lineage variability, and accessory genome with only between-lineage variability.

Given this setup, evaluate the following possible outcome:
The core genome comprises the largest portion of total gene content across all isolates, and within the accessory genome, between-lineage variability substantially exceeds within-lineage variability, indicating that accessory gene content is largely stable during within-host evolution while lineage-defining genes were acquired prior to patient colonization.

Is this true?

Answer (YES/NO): YES